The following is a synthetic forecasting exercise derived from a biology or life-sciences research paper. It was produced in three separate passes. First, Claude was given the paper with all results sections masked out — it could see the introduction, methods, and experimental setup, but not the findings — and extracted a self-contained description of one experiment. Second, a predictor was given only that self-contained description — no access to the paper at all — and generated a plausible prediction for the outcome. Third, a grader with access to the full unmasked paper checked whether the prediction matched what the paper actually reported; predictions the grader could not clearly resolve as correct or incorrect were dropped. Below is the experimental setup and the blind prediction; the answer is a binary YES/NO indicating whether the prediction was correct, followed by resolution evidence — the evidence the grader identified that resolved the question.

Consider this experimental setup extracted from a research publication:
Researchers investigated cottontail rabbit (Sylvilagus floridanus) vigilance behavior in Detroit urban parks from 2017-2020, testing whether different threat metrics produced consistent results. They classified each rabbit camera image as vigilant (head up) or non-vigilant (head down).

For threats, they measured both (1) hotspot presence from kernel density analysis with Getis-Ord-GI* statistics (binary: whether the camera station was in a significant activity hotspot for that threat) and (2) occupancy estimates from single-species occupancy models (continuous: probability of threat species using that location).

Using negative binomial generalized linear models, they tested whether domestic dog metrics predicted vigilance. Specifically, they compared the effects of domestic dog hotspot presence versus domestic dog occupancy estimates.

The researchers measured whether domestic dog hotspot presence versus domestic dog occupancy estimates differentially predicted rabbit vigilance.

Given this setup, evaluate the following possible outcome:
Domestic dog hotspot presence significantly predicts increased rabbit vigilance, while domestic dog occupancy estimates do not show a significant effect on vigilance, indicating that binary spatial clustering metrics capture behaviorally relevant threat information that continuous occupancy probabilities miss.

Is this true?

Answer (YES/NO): YES